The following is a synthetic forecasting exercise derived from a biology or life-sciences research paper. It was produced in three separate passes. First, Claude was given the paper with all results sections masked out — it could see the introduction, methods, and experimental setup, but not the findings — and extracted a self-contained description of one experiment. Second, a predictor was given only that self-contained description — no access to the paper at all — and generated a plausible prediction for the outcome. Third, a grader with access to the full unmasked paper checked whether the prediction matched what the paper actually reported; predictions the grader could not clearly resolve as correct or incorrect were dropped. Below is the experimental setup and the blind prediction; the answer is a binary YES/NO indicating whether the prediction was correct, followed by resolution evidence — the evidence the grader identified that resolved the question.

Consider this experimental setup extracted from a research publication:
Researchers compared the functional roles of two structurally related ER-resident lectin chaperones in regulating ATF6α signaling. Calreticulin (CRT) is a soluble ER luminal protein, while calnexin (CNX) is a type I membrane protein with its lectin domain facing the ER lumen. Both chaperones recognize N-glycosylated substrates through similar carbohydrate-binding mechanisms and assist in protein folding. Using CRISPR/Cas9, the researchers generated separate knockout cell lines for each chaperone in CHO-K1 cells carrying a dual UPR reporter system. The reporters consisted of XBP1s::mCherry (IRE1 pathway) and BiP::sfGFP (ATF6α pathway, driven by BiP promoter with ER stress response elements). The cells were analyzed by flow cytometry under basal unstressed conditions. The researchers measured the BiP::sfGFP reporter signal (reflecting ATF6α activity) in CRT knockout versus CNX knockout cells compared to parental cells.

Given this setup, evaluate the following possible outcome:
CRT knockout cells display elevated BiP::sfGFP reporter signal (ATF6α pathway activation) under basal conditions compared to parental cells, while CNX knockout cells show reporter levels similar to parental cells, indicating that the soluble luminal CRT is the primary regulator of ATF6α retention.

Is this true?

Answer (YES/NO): YES